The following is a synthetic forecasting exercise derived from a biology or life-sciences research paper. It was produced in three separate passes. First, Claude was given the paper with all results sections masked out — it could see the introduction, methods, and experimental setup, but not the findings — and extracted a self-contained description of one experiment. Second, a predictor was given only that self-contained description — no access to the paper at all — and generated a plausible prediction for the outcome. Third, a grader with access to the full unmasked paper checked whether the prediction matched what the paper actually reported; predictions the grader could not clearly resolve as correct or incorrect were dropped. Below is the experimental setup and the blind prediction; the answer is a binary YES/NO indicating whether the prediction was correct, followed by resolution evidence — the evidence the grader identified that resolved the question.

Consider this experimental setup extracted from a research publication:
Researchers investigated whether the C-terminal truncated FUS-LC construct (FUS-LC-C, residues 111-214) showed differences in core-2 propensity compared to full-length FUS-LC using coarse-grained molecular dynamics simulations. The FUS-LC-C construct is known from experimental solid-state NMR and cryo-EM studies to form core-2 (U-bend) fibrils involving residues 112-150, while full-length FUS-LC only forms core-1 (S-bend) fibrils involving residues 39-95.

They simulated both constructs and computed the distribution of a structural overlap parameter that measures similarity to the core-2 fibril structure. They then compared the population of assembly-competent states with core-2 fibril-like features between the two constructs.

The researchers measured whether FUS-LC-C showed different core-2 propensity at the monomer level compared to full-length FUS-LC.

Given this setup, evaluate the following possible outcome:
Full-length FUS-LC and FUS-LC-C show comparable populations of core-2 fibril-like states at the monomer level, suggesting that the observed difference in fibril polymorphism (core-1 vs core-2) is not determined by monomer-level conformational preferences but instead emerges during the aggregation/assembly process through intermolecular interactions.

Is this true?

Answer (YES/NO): NO